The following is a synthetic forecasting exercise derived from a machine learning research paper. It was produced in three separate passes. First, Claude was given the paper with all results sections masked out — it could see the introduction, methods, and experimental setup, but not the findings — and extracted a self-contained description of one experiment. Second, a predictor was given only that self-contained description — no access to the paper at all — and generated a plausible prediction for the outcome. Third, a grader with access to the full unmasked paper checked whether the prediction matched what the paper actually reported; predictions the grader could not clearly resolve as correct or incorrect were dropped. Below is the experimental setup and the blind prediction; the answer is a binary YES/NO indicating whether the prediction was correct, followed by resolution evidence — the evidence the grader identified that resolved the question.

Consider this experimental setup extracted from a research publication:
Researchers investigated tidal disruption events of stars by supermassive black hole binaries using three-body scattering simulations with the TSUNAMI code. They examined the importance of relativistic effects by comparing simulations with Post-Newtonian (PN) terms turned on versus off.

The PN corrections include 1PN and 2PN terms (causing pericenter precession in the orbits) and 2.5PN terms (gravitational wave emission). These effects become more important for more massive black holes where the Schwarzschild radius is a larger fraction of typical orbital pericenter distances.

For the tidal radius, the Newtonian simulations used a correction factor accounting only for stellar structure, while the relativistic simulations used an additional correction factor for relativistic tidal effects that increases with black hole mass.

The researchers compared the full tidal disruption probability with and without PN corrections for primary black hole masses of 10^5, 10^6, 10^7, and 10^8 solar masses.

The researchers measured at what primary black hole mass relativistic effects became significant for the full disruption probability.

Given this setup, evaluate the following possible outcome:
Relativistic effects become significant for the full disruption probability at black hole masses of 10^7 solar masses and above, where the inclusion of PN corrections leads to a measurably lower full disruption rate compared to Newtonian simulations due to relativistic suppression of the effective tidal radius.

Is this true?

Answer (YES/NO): NO